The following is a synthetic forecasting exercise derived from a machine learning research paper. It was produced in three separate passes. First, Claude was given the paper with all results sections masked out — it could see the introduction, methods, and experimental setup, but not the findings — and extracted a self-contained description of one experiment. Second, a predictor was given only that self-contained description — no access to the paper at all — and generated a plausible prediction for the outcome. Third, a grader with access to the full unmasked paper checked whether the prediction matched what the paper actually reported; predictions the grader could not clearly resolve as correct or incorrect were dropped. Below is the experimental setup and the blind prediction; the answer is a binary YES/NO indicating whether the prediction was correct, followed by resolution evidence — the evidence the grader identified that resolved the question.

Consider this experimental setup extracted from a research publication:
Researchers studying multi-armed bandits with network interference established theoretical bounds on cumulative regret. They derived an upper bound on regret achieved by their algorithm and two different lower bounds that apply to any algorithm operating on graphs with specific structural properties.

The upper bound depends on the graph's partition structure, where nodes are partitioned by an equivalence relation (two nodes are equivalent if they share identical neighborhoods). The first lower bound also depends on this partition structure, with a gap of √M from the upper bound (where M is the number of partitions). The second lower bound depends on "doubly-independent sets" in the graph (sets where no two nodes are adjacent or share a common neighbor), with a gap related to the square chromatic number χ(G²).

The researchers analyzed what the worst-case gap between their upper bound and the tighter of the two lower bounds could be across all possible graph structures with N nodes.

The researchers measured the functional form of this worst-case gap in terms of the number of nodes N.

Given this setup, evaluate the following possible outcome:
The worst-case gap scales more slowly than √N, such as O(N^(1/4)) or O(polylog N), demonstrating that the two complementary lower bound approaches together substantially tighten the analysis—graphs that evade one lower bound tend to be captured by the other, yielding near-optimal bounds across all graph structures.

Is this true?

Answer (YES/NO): NO